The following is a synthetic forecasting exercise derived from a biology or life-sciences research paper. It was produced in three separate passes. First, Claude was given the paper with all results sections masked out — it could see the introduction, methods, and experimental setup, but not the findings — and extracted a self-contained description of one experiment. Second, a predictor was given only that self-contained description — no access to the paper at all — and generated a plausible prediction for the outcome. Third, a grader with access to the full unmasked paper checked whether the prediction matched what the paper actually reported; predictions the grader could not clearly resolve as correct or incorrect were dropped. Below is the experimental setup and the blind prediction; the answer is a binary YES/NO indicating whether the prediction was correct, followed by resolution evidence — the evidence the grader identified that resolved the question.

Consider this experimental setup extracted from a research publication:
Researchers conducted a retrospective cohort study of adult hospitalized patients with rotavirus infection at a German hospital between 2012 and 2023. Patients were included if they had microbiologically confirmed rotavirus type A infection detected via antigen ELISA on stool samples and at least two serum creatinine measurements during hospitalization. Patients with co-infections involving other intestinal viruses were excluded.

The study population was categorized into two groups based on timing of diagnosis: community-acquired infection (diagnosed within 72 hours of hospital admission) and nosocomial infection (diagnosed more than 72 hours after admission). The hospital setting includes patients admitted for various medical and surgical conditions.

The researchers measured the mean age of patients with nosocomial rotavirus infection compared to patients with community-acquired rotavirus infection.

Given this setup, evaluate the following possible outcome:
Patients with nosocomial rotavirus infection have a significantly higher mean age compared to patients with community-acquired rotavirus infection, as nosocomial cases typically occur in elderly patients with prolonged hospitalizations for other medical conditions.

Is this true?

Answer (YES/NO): YES